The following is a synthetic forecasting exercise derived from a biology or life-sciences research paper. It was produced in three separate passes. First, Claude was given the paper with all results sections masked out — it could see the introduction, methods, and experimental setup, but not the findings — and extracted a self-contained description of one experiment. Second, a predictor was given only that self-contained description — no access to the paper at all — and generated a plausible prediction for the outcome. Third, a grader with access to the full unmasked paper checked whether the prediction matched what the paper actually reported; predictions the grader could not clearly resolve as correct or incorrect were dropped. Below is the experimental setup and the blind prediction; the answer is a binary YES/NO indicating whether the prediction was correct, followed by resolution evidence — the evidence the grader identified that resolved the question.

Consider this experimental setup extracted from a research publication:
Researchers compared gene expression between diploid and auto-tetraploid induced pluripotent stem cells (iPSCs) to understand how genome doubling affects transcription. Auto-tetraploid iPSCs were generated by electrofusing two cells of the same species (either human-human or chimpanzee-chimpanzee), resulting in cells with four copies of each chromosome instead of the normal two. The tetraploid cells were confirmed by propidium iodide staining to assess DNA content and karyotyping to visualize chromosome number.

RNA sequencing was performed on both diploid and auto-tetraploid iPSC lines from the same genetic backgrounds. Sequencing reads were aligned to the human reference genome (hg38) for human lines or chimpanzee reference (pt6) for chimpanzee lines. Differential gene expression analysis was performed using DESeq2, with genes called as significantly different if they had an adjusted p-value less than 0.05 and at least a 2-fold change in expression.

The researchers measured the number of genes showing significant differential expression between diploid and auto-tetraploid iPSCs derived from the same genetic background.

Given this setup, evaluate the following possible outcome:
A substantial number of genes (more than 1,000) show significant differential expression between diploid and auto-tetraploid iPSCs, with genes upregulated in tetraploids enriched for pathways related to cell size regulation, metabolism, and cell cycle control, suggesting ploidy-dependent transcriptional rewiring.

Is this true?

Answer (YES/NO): NO